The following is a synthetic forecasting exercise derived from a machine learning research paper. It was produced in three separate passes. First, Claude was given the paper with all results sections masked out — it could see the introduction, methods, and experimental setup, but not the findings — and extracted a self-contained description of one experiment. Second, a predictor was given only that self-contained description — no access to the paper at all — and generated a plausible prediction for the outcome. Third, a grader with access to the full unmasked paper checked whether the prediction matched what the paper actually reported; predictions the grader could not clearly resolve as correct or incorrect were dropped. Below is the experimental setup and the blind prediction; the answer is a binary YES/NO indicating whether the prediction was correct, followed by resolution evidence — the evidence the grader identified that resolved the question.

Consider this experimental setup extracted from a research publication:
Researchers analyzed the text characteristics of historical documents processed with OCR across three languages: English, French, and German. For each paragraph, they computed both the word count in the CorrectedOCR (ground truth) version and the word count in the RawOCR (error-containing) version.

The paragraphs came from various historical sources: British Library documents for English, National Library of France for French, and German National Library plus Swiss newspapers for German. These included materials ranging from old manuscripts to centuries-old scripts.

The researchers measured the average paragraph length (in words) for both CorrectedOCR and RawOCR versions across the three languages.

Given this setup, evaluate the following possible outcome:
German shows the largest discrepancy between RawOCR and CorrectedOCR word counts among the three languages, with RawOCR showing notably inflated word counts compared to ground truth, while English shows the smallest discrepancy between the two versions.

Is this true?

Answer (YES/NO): NO